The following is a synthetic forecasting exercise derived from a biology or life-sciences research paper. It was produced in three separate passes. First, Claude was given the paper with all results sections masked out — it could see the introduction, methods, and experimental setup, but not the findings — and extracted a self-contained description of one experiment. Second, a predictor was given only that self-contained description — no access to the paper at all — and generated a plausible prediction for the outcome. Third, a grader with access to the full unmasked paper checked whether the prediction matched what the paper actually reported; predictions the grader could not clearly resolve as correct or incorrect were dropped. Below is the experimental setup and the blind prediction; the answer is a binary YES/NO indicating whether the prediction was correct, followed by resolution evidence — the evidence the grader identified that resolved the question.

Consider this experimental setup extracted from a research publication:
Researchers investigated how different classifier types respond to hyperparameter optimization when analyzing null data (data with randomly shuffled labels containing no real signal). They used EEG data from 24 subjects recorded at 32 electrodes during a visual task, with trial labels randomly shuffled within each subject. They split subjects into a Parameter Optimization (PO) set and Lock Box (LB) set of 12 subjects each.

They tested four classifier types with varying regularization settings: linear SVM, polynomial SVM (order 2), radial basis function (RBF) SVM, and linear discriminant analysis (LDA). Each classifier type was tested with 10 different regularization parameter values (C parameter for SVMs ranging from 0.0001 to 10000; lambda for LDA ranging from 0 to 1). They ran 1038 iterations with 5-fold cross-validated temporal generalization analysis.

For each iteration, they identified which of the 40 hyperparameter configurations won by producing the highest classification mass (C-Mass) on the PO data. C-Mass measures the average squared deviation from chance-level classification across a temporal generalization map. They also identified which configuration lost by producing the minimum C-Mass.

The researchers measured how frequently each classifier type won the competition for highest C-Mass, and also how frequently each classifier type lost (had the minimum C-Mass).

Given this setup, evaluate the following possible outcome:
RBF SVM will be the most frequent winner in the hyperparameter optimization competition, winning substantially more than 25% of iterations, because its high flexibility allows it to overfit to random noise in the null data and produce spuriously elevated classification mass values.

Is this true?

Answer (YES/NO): NO